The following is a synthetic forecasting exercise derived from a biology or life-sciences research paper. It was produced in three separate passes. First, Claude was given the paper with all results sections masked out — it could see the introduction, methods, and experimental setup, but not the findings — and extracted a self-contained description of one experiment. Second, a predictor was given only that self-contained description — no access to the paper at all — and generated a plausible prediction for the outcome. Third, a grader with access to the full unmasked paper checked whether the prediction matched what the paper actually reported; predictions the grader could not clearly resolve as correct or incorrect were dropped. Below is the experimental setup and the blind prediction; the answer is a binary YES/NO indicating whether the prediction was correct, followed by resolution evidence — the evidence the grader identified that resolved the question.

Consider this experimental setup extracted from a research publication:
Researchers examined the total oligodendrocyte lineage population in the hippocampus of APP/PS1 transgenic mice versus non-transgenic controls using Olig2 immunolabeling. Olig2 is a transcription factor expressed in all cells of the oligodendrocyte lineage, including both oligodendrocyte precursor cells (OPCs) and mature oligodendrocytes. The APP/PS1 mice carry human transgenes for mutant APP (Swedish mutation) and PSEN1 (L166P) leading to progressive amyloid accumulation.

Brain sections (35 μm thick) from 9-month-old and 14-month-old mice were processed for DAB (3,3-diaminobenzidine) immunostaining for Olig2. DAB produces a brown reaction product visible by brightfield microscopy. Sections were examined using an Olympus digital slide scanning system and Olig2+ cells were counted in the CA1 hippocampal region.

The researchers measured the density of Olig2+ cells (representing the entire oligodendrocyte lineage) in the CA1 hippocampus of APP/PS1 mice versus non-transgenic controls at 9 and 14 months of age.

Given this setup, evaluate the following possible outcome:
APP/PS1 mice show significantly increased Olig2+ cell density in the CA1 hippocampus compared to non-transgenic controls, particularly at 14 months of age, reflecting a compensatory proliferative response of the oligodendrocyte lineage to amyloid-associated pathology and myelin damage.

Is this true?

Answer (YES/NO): NO